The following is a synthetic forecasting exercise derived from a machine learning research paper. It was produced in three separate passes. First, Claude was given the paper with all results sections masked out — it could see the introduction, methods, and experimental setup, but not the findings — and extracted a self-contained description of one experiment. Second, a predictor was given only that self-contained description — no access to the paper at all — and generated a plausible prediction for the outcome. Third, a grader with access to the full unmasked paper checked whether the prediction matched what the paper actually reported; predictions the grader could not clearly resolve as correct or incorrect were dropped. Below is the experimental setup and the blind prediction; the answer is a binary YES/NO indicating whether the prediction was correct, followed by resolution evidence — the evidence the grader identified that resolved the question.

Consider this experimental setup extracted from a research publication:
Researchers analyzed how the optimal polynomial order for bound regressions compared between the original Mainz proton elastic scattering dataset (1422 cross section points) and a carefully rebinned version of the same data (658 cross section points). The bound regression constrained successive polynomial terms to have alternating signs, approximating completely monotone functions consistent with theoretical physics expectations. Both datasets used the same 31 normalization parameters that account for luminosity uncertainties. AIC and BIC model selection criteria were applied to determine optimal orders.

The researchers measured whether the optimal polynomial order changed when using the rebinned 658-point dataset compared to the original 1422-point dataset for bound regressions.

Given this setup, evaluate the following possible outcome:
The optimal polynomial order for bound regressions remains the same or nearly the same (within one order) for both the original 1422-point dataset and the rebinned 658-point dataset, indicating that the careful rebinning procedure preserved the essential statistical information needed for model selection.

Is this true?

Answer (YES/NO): YES